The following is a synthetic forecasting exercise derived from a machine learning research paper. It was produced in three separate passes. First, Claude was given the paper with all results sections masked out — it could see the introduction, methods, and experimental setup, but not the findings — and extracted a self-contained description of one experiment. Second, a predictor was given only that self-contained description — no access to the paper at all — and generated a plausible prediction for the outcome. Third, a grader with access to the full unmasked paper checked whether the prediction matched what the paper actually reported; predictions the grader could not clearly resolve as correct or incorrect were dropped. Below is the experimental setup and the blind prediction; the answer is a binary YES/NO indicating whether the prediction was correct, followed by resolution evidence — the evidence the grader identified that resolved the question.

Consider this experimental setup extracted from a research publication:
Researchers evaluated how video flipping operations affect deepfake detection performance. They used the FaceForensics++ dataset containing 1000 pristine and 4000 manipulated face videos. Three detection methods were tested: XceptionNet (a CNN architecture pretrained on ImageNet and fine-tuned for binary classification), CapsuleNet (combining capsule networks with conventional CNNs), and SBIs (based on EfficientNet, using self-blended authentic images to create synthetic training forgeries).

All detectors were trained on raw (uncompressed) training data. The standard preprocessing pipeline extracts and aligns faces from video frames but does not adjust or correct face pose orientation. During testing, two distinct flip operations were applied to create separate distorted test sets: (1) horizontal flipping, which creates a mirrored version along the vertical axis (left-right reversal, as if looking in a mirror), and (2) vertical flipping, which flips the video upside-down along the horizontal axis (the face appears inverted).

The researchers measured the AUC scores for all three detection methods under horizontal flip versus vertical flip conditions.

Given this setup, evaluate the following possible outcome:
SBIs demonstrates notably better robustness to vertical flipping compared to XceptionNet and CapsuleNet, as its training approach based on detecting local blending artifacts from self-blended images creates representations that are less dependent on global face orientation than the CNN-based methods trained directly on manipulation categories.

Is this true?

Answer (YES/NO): YES